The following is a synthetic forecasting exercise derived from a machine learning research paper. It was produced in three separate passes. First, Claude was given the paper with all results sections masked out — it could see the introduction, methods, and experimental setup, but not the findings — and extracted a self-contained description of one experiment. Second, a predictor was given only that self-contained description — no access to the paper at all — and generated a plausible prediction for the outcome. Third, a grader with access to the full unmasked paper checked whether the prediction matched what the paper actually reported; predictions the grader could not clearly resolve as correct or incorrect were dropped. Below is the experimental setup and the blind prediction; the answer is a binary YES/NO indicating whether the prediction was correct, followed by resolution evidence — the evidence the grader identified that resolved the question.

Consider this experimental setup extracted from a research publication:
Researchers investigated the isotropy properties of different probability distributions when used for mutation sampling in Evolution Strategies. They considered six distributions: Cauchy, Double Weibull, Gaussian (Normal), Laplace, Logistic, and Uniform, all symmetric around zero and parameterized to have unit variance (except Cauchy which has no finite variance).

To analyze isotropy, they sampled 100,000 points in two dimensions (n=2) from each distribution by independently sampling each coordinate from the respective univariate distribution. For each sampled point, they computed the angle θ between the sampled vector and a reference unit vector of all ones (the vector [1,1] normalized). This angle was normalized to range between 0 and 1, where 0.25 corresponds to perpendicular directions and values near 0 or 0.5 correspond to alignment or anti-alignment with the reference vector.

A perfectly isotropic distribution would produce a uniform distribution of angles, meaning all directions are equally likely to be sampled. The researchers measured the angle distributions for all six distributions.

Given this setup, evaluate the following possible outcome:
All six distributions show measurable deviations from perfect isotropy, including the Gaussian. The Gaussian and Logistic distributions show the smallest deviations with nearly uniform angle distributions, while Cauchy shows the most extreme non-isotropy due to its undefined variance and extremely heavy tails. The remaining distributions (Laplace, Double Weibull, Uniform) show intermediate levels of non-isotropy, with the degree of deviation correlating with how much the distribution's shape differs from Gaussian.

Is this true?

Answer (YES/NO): NO